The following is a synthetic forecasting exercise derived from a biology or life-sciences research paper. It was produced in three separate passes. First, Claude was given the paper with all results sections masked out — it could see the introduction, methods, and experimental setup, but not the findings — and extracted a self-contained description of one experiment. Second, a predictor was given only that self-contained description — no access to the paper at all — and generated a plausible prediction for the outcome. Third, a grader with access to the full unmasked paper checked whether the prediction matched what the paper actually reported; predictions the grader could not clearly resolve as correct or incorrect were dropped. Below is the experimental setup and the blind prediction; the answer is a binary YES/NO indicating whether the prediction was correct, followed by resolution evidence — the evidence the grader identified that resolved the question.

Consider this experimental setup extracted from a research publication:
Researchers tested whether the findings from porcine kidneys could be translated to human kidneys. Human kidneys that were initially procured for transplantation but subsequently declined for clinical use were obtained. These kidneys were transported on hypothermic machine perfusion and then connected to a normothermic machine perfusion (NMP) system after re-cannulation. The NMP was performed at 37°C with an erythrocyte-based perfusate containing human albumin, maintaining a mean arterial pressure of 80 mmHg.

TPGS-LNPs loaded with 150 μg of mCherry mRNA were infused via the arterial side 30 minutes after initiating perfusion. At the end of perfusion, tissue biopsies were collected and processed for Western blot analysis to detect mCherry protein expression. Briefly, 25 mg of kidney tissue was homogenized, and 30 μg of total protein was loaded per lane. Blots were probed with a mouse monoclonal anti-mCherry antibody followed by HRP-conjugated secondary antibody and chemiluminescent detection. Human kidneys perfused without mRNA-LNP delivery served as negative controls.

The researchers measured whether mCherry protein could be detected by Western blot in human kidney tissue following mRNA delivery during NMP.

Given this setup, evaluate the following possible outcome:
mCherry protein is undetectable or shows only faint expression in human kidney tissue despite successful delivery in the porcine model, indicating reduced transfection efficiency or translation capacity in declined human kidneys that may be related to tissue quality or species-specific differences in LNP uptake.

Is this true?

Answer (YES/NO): NO